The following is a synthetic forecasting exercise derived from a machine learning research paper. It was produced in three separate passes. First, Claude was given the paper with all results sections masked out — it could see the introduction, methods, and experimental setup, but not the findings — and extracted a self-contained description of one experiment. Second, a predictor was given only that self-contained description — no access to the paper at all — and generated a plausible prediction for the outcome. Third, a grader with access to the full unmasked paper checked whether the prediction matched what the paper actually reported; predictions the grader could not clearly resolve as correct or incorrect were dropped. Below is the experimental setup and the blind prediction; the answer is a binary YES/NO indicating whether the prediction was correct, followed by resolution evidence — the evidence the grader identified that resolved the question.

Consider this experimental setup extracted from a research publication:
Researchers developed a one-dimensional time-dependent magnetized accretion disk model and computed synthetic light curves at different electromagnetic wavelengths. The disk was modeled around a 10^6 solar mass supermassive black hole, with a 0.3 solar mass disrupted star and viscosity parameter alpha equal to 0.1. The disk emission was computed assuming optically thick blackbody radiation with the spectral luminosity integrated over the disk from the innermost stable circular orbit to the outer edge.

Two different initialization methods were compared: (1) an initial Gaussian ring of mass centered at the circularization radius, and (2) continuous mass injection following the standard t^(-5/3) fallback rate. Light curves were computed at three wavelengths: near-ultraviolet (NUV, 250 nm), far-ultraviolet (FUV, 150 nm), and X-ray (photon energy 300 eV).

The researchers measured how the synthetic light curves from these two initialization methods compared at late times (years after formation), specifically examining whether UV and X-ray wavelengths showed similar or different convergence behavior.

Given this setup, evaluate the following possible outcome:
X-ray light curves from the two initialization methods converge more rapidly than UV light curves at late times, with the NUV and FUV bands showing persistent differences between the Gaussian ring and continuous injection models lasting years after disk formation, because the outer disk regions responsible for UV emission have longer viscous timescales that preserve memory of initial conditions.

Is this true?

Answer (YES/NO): NO